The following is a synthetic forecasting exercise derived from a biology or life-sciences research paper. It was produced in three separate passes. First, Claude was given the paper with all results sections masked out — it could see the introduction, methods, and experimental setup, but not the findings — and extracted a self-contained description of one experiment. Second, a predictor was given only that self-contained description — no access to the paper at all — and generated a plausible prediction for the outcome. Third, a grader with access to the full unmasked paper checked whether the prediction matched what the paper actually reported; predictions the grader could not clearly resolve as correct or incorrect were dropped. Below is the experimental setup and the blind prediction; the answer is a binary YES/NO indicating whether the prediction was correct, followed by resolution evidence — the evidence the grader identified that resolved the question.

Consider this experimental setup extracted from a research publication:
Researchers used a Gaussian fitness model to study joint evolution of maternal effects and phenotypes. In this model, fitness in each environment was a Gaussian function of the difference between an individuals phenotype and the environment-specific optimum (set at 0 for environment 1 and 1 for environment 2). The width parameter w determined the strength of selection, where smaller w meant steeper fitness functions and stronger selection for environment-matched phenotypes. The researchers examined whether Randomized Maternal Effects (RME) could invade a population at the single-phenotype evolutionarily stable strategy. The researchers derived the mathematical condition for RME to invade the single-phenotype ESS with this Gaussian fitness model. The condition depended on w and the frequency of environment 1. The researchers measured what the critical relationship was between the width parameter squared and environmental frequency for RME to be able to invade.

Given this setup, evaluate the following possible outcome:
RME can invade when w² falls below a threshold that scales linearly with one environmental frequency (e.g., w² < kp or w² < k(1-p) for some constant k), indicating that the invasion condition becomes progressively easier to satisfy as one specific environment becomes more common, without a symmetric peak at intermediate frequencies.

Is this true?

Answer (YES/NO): NO